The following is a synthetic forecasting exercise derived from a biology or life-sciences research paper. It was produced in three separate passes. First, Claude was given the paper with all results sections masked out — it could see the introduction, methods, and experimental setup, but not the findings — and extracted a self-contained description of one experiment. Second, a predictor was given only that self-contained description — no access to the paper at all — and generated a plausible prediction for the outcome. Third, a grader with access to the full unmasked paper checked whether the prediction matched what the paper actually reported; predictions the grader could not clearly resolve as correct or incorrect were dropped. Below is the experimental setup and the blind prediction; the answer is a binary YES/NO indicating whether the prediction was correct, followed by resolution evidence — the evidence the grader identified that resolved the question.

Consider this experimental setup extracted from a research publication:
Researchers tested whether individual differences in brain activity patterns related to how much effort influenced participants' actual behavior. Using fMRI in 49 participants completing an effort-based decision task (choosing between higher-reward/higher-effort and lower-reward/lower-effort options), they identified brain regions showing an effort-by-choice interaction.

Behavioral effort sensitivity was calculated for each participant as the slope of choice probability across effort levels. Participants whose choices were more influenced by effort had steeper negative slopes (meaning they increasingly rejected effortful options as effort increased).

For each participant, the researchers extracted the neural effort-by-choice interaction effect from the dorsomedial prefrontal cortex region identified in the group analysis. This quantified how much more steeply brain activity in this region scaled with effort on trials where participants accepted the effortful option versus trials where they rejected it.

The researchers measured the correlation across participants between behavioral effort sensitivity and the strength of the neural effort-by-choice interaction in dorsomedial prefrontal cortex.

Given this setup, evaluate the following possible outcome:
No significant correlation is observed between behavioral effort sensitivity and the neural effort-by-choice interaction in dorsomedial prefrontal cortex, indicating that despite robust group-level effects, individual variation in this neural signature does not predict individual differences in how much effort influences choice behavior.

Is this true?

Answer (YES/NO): NO